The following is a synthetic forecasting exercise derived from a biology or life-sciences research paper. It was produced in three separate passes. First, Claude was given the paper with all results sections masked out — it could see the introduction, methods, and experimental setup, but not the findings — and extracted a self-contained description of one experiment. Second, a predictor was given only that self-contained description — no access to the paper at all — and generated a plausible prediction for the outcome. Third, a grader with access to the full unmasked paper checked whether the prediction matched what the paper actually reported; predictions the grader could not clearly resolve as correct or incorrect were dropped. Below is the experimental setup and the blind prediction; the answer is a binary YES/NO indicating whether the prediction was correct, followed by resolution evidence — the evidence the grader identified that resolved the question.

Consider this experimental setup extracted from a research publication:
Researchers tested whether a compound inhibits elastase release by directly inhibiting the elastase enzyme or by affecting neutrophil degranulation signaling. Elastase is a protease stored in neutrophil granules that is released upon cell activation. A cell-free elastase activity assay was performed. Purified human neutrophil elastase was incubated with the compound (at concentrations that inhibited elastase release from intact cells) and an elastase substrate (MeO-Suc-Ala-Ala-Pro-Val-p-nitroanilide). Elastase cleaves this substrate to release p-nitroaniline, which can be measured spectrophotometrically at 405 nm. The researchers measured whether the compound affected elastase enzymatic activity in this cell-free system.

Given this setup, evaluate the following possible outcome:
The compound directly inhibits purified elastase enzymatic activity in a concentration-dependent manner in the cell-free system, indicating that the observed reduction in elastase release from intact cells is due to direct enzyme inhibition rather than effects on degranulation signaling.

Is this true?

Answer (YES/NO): NO